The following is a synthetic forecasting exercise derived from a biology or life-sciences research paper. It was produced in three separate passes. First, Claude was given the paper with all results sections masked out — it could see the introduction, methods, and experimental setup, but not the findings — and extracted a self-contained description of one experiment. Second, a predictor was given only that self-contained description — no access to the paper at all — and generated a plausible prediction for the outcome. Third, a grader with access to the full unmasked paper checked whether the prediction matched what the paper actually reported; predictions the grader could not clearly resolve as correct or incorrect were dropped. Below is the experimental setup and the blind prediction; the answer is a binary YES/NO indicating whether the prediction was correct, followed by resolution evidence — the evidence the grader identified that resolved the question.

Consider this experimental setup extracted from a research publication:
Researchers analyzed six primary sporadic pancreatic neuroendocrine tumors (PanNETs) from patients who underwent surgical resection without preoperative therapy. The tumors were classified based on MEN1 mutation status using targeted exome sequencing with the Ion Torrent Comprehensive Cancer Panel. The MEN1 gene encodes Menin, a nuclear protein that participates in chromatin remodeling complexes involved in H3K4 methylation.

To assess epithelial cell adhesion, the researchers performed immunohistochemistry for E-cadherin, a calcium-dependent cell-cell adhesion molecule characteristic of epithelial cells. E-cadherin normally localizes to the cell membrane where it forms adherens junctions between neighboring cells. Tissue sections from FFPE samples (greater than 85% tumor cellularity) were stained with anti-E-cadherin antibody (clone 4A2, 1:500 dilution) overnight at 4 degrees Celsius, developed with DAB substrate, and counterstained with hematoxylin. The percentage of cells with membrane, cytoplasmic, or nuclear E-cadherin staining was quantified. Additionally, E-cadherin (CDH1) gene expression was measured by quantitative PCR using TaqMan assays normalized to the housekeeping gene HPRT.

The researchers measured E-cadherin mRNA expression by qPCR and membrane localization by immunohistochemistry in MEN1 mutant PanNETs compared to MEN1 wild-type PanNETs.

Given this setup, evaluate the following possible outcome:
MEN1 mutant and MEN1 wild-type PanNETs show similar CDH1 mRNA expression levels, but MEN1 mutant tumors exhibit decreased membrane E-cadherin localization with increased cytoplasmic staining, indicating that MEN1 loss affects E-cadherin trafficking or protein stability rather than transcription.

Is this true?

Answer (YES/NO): NO